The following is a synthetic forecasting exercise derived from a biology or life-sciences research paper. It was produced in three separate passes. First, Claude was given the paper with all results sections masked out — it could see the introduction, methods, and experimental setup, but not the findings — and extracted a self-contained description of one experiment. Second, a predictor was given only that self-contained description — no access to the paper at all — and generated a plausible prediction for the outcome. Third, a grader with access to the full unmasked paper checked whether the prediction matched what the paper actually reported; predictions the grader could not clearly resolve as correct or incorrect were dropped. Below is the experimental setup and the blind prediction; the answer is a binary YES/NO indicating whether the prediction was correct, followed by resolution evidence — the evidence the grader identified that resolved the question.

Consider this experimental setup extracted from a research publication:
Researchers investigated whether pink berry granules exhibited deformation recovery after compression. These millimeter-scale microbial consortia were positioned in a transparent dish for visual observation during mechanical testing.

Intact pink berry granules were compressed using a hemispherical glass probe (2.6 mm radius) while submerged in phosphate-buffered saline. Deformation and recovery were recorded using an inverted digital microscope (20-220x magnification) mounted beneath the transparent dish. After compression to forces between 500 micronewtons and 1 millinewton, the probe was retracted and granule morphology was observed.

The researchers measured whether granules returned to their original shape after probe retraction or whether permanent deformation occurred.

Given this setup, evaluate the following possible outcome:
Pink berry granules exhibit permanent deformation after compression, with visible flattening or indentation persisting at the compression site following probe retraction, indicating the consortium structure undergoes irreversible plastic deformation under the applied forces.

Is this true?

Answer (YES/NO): NO